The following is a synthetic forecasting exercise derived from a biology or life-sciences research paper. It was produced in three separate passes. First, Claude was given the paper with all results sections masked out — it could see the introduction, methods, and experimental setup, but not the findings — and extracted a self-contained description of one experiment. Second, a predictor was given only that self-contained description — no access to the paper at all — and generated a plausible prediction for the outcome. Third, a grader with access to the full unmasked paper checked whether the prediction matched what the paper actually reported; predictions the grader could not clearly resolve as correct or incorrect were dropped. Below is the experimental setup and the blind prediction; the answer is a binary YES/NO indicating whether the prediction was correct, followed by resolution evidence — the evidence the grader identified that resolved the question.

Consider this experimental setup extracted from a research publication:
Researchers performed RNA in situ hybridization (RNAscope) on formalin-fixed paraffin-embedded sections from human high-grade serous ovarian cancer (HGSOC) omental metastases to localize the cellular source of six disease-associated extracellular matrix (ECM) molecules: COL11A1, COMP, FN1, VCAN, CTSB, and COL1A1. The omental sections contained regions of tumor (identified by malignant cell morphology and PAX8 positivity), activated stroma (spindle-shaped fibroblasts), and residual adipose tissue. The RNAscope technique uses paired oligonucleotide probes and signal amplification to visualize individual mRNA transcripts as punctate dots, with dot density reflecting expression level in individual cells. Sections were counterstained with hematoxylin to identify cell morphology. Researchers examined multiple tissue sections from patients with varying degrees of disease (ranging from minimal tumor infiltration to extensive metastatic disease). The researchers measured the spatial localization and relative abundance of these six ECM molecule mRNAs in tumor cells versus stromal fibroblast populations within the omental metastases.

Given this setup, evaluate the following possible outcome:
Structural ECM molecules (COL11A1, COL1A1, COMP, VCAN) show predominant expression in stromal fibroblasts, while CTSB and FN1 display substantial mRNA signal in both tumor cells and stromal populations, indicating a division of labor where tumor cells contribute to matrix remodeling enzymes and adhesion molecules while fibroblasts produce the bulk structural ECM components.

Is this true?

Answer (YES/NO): NO